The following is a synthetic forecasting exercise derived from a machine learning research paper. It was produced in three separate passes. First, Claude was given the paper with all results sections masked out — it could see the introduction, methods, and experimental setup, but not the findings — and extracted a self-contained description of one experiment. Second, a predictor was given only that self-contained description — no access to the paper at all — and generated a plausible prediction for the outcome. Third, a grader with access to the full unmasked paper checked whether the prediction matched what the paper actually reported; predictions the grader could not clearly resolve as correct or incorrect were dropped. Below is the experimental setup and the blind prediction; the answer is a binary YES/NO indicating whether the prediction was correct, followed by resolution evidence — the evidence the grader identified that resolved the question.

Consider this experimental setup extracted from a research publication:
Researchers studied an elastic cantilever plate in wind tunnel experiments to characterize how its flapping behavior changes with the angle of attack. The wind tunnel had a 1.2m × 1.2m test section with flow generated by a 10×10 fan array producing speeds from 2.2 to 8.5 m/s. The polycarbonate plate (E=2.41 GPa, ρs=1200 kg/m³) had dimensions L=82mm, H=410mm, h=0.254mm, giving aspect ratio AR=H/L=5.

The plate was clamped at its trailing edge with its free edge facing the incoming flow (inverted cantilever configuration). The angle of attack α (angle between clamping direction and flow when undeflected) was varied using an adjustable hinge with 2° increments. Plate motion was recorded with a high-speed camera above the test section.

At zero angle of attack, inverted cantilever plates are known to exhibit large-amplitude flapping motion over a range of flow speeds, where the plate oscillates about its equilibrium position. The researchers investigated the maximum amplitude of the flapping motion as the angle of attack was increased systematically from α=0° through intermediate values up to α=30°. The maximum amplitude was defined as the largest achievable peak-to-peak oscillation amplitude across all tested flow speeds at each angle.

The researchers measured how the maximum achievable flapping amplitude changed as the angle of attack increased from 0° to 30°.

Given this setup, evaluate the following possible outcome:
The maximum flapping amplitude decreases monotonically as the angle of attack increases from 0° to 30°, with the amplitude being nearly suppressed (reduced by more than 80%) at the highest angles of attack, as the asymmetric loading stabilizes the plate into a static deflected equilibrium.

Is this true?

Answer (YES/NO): NO